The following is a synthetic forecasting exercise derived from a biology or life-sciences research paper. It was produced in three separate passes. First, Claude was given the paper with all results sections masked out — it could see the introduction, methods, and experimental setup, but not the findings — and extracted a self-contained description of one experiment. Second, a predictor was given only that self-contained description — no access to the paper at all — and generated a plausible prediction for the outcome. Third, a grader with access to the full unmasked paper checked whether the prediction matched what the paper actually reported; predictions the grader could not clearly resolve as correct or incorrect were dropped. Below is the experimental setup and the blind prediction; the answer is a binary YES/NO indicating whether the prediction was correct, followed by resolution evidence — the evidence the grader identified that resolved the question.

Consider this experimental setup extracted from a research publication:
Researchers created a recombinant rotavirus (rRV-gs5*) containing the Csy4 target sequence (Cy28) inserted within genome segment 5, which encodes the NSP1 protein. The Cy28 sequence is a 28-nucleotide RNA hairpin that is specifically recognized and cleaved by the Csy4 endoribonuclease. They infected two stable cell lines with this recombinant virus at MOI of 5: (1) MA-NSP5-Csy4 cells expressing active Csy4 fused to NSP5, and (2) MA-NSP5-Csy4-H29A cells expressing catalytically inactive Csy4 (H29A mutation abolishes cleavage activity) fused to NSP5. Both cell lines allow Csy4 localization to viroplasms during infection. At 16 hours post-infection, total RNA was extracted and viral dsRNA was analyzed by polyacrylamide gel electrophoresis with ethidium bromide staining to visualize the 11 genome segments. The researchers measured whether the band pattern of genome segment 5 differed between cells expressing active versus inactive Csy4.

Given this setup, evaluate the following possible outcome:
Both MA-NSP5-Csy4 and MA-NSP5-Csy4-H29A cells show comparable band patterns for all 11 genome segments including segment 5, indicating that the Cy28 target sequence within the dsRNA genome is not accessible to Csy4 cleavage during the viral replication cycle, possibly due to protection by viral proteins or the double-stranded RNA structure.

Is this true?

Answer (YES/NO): NO